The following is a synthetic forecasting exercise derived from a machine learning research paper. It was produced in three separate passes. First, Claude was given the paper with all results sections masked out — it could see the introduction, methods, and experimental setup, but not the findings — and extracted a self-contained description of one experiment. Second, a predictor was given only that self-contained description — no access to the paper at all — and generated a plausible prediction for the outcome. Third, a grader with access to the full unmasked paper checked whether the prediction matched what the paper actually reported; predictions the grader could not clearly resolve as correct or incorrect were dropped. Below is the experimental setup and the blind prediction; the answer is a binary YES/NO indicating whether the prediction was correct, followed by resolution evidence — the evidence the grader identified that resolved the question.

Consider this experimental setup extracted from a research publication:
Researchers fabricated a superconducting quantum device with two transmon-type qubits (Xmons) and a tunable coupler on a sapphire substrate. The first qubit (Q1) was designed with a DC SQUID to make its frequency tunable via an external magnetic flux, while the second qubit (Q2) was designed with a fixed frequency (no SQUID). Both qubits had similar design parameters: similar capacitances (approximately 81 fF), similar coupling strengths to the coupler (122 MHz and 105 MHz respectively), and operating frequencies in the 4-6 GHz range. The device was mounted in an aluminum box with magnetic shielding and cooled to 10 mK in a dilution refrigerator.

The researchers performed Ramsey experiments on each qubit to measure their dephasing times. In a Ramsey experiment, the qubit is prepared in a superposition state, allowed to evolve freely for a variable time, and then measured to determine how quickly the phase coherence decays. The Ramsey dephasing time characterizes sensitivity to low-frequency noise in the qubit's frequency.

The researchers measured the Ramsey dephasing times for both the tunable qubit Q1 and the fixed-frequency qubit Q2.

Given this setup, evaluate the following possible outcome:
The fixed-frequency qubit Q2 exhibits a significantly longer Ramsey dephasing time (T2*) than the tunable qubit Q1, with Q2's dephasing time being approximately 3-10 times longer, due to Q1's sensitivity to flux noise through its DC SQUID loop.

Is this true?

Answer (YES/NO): NO